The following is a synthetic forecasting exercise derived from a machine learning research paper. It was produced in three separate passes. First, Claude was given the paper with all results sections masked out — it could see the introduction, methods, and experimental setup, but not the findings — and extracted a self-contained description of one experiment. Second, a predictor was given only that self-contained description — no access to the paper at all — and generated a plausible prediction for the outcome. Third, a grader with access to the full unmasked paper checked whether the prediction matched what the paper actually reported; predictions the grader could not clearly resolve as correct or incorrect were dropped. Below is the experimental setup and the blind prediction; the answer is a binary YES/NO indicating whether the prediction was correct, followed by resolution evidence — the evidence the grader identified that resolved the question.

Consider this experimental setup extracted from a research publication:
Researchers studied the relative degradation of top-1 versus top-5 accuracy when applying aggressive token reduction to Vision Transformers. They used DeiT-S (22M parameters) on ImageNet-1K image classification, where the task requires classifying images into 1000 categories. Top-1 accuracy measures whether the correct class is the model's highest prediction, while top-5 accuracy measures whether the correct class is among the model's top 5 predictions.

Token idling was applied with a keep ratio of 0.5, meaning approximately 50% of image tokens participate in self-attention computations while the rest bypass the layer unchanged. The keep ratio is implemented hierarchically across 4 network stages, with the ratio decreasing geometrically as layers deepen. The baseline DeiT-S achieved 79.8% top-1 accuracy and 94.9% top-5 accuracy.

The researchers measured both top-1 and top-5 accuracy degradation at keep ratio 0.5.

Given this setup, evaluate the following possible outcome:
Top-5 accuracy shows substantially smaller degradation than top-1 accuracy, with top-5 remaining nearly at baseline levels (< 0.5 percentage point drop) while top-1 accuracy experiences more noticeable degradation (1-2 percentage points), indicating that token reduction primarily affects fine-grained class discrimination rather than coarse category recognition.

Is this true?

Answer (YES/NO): NO